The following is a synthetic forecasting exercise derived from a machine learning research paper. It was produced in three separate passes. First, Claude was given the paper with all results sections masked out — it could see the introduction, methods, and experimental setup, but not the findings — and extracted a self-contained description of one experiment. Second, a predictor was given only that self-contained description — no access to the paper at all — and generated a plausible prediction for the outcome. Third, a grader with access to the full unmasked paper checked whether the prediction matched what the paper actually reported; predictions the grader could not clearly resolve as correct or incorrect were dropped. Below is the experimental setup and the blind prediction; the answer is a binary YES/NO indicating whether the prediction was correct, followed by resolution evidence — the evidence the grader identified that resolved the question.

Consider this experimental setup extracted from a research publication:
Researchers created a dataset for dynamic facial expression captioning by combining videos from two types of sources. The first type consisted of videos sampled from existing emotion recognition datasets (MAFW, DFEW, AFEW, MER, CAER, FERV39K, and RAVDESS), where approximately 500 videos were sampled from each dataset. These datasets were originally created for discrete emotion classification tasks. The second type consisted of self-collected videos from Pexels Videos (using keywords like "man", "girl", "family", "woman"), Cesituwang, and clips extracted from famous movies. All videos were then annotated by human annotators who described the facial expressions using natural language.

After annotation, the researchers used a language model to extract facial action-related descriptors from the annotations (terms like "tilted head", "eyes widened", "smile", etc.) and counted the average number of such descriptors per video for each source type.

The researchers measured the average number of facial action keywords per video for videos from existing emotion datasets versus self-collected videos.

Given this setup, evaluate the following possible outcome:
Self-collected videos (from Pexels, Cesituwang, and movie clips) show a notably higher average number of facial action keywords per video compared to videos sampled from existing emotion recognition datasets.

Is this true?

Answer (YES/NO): NO